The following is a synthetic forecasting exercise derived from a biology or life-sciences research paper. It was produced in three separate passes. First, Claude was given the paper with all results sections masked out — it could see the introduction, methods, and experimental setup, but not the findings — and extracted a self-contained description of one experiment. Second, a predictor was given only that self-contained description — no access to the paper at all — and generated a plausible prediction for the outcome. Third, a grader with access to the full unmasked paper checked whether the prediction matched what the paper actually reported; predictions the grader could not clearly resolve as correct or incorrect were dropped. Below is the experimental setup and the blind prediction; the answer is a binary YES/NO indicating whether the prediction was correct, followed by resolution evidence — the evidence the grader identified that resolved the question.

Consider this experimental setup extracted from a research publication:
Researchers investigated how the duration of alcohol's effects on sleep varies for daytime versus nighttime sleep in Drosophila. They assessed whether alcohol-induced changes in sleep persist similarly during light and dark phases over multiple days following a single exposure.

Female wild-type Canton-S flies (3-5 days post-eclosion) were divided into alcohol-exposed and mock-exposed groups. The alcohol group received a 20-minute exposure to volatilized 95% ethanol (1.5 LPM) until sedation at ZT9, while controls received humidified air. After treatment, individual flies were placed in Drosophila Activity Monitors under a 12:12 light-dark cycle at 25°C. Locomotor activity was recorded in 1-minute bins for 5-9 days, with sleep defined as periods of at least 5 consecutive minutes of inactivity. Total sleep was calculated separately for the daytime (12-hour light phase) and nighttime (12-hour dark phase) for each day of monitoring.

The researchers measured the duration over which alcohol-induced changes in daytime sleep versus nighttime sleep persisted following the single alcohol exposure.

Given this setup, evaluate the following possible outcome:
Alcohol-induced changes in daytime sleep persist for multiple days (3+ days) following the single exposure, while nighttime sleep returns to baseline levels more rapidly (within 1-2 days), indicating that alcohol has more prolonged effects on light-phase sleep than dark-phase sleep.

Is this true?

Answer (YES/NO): NO